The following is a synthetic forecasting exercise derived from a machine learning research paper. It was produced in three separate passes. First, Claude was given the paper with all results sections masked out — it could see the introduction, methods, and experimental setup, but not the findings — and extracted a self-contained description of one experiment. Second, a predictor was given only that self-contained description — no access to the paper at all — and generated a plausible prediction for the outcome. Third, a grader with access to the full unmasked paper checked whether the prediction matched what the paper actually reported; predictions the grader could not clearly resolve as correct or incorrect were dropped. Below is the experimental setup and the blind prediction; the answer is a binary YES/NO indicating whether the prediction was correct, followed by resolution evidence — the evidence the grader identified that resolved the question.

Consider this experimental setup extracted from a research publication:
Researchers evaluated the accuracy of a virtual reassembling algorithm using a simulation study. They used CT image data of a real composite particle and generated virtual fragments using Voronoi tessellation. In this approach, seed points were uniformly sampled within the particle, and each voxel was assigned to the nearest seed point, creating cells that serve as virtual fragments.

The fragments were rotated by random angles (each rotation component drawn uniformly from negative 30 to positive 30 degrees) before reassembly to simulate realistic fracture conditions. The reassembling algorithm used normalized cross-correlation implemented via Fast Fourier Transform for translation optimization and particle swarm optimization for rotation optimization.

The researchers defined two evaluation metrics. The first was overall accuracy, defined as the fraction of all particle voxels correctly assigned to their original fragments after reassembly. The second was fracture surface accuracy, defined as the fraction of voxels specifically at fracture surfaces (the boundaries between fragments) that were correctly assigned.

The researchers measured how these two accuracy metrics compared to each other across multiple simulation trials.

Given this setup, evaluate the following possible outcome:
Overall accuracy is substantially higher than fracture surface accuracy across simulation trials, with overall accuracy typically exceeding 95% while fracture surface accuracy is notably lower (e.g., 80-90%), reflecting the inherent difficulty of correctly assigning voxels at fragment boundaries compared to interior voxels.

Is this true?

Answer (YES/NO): NO